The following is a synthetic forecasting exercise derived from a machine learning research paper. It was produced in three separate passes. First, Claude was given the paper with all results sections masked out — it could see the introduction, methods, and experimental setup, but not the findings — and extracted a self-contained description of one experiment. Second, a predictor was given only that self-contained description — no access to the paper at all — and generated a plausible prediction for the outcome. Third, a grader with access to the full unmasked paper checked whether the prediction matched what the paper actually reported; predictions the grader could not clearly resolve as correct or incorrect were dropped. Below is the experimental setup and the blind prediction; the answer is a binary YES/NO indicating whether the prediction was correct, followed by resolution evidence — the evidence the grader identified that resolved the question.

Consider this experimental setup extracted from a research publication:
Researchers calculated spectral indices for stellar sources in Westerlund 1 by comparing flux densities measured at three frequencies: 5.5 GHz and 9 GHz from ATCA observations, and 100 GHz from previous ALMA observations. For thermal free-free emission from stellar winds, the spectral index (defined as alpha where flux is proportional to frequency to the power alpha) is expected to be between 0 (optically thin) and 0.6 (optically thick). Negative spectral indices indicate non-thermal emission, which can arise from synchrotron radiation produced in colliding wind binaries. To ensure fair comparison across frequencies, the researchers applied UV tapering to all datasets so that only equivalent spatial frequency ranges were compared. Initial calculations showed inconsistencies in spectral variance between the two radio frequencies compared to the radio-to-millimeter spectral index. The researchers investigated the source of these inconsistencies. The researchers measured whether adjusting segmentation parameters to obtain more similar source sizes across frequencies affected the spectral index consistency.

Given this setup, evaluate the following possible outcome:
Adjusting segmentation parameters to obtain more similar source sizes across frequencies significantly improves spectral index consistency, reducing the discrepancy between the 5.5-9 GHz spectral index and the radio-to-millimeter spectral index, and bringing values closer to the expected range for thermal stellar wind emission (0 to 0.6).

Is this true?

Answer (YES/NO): NO